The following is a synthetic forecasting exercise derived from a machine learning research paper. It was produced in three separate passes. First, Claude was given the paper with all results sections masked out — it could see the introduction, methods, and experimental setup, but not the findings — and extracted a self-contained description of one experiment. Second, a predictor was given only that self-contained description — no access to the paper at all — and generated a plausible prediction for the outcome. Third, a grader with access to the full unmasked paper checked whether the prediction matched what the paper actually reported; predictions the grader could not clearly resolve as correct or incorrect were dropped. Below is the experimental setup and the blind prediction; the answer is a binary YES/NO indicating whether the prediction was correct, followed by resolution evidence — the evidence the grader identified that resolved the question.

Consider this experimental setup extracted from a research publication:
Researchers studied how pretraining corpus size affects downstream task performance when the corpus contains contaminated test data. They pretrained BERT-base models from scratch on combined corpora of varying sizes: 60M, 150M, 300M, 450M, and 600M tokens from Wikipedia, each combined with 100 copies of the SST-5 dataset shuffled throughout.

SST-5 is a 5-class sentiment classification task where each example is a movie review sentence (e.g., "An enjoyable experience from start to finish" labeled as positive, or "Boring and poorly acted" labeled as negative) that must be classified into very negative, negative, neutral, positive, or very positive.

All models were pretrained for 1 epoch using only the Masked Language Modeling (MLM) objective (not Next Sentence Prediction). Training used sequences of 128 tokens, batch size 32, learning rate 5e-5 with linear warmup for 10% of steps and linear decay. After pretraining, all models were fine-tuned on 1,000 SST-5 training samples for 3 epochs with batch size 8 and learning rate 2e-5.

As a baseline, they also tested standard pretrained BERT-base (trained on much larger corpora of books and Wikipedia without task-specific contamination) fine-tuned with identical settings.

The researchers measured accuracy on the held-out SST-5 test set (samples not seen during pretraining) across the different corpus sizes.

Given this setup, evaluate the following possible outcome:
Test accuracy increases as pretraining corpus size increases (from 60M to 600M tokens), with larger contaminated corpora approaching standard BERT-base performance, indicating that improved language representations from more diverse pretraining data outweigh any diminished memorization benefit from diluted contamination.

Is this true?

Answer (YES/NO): NO